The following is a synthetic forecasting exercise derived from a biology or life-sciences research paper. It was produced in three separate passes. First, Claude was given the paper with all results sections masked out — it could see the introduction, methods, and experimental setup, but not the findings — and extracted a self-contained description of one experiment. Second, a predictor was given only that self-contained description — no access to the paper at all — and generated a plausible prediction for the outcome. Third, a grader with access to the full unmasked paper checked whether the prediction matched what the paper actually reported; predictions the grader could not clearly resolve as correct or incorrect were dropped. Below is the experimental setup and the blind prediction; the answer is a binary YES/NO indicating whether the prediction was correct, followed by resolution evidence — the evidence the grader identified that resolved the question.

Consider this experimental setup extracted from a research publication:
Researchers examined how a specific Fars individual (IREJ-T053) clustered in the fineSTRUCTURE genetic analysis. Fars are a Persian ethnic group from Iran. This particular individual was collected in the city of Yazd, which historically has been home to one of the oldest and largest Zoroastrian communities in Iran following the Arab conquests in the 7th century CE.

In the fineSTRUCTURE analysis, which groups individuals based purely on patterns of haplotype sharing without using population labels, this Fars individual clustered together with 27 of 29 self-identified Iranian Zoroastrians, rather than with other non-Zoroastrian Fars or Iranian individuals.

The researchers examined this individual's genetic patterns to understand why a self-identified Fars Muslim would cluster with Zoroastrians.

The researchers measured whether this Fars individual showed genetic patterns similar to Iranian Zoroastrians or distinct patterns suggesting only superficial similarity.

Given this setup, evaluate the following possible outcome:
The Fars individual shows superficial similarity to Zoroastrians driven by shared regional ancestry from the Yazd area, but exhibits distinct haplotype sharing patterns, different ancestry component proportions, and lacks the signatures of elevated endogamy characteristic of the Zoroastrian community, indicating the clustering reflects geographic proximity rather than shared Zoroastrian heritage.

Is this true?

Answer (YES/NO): NO